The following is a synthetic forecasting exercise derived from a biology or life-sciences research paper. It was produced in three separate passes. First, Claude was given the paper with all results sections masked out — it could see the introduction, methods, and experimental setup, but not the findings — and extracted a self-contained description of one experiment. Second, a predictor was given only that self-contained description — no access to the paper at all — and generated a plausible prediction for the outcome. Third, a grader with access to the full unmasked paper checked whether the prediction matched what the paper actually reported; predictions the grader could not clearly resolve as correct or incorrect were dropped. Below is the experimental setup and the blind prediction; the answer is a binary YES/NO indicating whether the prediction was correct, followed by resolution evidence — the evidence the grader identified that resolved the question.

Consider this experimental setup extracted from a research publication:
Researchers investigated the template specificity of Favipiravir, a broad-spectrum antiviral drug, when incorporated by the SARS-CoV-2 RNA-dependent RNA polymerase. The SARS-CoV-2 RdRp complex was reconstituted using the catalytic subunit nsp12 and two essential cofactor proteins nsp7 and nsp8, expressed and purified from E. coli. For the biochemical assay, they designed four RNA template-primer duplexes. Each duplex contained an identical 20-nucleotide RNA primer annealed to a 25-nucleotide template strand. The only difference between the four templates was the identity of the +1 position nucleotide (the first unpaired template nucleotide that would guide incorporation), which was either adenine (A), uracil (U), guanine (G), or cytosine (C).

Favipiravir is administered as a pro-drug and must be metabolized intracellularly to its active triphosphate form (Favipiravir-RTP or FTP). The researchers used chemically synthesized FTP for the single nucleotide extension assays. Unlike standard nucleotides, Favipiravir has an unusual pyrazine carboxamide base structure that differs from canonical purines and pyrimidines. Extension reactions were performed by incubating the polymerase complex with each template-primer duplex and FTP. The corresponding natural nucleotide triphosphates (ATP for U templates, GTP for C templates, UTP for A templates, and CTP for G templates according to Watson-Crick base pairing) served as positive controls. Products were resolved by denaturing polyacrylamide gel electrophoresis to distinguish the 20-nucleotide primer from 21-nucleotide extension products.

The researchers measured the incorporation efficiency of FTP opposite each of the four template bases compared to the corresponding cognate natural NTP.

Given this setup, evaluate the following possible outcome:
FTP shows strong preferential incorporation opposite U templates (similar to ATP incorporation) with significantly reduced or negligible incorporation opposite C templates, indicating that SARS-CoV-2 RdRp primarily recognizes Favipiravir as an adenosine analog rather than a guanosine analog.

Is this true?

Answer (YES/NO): NO